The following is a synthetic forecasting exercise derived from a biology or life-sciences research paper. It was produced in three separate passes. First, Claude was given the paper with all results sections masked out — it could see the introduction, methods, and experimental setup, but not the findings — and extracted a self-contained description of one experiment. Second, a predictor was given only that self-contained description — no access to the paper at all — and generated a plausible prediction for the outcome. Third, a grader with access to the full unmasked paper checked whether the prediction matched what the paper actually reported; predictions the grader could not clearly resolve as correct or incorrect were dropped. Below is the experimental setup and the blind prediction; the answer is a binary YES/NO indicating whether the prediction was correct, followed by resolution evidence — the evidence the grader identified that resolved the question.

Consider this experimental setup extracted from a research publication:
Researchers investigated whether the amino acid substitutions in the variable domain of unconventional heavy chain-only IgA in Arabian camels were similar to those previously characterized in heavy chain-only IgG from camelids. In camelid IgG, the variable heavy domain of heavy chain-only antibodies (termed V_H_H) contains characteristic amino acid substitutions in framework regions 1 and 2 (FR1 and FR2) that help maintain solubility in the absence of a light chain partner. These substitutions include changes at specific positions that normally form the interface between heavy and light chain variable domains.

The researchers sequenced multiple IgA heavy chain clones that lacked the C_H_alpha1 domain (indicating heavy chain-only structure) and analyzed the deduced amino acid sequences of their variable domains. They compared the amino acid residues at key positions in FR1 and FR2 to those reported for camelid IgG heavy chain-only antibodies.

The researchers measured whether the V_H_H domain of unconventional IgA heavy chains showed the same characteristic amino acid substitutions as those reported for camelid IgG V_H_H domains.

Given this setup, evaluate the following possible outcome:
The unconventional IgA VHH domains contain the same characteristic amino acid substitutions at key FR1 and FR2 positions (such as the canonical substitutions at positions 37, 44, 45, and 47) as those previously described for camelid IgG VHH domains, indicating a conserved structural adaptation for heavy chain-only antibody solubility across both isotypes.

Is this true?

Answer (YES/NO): YES